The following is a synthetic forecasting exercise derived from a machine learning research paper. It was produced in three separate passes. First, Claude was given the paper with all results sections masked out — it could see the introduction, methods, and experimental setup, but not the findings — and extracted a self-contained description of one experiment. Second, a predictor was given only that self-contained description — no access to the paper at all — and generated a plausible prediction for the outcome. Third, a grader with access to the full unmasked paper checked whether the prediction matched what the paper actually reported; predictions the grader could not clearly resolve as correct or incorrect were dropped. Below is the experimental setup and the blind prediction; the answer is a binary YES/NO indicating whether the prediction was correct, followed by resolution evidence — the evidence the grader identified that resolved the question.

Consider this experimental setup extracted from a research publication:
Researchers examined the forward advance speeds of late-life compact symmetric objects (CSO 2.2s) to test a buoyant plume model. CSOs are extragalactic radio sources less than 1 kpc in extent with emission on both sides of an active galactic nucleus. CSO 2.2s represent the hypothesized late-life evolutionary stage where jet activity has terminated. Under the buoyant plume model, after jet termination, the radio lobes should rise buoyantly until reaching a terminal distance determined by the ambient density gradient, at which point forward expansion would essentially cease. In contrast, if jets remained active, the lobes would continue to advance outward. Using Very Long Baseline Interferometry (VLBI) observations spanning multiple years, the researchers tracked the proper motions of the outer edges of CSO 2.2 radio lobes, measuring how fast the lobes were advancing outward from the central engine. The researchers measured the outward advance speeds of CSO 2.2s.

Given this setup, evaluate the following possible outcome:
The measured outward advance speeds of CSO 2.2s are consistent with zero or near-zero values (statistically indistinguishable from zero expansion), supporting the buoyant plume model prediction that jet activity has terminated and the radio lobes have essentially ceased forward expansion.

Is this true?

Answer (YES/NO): NO